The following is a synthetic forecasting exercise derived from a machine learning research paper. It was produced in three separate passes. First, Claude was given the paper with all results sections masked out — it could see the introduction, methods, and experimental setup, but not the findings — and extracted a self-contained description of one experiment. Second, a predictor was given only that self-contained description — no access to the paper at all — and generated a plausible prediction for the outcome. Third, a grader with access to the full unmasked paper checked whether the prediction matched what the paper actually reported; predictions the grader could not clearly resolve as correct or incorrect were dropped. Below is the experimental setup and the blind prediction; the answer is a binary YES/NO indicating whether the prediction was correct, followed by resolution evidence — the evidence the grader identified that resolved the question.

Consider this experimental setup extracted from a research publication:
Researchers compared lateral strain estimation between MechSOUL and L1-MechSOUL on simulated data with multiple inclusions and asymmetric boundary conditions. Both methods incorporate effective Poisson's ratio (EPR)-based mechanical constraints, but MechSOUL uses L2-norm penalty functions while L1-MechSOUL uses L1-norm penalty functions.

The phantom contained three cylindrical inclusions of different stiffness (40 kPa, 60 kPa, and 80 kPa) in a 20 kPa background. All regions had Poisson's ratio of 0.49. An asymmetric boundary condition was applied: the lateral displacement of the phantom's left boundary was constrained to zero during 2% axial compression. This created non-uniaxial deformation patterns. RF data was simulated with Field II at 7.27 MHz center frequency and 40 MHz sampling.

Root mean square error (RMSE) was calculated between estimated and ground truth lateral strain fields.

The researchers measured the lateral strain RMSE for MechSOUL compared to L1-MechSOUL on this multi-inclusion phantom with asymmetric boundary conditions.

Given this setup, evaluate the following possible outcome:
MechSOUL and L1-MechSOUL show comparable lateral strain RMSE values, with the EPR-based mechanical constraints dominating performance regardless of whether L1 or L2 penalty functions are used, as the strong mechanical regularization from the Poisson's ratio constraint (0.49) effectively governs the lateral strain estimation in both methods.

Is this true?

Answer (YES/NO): YES